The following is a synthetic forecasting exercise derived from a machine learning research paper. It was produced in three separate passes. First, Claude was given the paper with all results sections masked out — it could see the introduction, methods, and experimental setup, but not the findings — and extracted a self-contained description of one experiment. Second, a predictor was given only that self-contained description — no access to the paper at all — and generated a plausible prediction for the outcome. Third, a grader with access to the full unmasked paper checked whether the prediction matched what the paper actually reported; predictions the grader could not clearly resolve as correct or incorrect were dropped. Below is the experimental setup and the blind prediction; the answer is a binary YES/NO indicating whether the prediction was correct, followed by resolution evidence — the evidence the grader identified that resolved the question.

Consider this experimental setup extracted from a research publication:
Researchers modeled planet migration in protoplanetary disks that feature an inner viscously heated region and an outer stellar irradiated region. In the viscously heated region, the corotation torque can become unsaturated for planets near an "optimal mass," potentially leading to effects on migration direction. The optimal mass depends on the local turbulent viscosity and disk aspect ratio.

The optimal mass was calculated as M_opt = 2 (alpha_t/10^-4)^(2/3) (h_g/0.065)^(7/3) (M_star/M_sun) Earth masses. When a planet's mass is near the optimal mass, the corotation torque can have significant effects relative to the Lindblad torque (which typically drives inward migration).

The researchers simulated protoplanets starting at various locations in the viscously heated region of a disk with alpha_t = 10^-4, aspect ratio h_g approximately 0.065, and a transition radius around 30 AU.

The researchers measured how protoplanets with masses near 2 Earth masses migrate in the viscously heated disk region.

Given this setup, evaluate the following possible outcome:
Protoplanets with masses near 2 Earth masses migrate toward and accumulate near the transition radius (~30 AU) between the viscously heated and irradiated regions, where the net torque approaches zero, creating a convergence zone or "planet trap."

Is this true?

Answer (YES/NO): YES